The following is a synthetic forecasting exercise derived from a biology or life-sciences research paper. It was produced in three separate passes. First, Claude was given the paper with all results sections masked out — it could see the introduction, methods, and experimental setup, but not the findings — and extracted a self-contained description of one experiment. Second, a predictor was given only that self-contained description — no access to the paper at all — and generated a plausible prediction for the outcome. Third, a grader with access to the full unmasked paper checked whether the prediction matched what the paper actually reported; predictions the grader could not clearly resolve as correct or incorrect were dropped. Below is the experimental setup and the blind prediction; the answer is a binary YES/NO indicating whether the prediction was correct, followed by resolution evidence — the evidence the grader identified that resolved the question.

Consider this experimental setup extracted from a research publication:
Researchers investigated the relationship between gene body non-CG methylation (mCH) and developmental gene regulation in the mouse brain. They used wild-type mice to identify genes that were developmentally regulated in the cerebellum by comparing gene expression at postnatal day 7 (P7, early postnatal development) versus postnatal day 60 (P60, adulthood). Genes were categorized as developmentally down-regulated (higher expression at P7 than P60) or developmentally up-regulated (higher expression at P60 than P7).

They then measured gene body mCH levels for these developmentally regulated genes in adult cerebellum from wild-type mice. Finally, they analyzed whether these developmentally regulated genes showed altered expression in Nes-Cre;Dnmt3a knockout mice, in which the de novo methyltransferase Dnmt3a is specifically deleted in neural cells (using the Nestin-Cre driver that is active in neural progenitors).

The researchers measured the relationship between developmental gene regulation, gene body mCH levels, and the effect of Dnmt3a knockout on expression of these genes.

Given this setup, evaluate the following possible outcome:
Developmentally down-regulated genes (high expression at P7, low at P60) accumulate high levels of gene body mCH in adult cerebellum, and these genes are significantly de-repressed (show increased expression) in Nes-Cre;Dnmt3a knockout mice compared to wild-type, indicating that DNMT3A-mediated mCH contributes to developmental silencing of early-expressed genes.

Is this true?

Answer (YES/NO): YES